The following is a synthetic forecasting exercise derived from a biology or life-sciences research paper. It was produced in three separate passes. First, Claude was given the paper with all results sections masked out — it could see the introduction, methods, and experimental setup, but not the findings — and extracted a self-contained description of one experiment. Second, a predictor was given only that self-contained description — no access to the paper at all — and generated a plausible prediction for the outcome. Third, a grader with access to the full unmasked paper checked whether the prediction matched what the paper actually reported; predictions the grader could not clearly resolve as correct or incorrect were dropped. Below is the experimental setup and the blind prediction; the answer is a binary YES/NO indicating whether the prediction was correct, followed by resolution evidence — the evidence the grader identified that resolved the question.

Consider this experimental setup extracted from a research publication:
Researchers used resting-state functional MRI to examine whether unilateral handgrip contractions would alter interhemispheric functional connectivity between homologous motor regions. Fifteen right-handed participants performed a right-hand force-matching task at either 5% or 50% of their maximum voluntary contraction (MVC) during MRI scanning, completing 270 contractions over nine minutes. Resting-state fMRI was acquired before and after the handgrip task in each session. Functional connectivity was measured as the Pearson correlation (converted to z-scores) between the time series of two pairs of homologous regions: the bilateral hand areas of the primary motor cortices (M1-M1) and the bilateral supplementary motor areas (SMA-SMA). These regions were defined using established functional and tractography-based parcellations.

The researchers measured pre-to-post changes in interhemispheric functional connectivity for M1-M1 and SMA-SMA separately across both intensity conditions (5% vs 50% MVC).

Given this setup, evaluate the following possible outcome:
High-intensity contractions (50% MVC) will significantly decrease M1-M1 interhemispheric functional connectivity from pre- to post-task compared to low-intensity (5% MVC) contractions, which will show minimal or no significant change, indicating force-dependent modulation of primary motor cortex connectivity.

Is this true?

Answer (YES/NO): NO